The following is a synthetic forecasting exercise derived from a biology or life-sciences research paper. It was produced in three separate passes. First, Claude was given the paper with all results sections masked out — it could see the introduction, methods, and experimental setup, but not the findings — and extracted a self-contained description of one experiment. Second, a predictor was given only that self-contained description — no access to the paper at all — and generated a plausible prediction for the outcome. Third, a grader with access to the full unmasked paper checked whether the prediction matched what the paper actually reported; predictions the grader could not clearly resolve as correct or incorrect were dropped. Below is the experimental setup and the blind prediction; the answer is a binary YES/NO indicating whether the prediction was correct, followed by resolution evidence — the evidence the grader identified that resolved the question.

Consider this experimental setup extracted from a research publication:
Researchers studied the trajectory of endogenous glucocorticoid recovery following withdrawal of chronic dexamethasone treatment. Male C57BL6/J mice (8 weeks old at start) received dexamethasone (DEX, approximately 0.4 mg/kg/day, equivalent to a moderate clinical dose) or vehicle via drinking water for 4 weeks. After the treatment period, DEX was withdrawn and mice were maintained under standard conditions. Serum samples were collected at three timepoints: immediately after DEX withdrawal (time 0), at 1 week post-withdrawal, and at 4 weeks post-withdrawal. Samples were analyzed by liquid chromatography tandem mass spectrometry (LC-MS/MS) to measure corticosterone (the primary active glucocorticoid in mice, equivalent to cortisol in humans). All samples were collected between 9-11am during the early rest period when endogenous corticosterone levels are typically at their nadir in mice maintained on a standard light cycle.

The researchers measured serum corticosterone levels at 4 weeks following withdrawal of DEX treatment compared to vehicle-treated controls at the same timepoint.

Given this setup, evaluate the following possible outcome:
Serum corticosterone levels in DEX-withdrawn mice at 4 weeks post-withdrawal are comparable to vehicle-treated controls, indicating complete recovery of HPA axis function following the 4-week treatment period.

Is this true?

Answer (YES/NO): YES